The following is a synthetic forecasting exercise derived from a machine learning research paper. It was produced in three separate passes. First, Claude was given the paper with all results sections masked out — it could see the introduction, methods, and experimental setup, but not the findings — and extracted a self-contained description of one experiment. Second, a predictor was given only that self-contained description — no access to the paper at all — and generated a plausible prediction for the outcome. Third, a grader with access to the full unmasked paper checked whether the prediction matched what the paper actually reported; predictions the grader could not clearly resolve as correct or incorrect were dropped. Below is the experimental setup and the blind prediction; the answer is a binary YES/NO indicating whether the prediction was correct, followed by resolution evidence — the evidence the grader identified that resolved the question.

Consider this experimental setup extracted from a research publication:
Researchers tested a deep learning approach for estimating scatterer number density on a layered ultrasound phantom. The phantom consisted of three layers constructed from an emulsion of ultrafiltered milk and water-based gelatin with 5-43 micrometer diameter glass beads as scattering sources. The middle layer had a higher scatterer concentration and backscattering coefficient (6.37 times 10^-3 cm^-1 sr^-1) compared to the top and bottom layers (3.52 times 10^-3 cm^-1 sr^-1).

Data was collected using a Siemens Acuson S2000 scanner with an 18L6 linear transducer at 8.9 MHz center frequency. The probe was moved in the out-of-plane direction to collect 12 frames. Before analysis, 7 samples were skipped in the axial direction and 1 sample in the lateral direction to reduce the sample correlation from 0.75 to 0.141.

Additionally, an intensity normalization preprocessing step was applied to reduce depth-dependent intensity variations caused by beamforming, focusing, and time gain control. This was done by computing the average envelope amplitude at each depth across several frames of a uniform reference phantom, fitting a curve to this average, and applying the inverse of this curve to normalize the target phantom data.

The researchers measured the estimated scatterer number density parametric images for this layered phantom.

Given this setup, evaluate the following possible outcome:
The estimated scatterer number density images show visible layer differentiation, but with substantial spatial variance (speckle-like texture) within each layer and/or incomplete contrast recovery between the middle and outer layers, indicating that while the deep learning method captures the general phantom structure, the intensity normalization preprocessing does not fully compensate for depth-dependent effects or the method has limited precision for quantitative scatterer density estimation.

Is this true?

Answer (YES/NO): NO